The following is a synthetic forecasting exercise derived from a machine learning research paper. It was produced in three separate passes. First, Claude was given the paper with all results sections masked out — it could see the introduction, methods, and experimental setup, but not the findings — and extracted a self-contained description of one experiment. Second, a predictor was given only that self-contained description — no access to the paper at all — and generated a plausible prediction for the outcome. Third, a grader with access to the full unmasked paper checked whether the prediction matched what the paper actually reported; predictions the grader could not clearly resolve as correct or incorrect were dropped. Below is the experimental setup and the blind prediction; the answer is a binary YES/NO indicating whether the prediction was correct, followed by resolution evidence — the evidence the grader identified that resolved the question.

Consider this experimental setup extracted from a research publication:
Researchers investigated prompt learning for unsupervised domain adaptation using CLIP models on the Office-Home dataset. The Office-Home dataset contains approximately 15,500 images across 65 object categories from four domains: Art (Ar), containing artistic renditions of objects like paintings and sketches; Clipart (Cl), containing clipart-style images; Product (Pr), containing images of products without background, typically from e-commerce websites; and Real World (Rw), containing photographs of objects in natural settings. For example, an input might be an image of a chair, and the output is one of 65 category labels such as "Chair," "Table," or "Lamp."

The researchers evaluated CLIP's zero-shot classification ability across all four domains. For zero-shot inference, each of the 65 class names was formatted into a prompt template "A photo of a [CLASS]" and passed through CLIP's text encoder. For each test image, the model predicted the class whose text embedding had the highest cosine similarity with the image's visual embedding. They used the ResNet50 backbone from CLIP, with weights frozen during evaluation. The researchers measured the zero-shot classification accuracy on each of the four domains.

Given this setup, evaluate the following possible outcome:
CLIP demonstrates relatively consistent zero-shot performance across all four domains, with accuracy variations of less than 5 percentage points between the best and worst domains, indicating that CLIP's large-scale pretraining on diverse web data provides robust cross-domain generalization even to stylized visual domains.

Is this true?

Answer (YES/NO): NO